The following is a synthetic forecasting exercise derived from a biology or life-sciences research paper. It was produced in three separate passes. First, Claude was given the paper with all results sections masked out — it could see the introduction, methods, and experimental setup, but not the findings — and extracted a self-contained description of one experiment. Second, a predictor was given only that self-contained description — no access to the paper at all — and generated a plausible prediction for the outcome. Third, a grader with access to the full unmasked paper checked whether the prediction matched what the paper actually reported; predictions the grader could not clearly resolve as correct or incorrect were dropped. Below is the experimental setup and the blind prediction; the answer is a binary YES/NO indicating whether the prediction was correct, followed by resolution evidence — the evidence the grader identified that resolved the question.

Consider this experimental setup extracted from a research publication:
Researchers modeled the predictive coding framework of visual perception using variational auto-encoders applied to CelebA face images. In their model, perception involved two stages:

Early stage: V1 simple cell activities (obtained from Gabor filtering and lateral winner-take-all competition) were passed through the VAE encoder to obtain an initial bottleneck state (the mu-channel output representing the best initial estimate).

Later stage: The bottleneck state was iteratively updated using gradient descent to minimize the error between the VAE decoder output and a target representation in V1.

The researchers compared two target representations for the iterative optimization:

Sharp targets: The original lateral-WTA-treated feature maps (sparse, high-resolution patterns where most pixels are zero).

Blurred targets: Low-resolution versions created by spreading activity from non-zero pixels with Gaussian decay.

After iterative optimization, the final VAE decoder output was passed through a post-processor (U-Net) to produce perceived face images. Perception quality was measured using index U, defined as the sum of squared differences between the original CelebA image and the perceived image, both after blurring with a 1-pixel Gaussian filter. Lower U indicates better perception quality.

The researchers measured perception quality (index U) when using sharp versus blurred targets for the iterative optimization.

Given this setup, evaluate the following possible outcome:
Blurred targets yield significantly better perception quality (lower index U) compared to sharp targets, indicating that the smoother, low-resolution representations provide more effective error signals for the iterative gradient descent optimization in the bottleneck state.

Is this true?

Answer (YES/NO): YES